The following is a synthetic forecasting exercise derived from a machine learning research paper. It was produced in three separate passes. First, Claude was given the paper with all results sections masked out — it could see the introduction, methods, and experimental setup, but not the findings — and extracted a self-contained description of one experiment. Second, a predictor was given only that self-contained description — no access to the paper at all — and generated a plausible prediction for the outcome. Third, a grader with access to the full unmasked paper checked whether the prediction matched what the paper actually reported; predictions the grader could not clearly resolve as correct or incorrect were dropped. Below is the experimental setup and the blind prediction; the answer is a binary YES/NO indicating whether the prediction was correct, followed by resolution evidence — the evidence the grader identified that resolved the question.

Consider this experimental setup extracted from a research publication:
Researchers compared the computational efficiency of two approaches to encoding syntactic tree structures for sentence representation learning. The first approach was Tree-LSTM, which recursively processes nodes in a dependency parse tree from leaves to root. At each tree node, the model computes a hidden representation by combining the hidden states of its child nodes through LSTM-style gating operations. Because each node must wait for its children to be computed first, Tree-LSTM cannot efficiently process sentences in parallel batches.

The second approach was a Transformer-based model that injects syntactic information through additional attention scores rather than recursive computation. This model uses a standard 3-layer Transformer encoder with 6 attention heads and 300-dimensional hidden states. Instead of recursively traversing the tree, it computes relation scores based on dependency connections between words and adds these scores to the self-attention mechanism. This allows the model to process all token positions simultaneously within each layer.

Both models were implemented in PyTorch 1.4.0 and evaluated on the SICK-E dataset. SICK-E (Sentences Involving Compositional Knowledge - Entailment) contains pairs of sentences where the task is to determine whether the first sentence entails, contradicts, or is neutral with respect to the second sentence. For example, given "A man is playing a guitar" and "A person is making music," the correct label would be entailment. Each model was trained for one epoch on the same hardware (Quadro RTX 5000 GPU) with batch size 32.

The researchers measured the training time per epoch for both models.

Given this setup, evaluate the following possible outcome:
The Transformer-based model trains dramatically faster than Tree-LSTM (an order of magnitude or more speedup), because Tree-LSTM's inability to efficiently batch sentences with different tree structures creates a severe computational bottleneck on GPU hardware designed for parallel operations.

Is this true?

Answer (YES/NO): NO